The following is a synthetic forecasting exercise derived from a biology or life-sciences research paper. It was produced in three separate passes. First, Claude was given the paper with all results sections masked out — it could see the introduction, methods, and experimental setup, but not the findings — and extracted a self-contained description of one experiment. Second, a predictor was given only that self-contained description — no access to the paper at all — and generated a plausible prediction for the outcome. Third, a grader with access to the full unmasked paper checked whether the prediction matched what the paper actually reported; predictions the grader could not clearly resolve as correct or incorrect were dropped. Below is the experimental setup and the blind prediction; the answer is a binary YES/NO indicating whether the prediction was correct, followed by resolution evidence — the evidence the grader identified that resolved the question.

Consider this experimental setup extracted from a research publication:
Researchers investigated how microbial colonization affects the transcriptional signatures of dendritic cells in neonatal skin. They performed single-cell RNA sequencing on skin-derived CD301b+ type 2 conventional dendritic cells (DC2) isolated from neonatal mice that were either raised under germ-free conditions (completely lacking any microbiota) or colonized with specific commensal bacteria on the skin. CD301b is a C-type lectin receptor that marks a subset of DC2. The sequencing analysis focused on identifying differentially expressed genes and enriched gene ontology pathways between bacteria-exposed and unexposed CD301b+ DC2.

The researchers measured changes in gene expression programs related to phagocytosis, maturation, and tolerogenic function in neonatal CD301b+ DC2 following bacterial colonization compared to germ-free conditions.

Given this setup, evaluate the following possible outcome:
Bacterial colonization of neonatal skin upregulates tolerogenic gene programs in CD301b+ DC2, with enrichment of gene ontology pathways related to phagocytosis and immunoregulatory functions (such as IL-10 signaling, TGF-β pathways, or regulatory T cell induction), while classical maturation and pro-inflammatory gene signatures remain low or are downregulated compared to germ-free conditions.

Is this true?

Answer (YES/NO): NO